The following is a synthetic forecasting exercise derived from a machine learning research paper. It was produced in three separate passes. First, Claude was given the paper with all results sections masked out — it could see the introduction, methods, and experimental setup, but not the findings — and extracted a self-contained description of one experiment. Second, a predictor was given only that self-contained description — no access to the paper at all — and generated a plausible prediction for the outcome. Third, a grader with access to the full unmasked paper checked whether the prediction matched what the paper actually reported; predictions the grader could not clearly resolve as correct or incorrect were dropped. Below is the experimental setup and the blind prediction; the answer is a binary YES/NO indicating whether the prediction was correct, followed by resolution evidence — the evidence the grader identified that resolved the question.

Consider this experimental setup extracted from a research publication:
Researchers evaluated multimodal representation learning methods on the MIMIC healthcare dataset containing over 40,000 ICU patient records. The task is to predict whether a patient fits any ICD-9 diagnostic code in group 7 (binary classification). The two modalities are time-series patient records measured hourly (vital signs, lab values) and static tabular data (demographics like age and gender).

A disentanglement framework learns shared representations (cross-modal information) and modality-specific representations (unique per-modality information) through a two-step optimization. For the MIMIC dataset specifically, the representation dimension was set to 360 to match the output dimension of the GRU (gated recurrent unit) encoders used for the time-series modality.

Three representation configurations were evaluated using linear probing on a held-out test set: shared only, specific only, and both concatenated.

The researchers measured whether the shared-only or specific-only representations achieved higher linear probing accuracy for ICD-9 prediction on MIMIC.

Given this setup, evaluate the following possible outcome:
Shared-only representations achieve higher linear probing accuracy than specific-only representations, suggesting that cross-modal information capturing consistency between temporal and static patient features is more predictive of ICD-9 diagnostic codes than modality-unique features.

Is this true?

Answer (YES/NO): NO